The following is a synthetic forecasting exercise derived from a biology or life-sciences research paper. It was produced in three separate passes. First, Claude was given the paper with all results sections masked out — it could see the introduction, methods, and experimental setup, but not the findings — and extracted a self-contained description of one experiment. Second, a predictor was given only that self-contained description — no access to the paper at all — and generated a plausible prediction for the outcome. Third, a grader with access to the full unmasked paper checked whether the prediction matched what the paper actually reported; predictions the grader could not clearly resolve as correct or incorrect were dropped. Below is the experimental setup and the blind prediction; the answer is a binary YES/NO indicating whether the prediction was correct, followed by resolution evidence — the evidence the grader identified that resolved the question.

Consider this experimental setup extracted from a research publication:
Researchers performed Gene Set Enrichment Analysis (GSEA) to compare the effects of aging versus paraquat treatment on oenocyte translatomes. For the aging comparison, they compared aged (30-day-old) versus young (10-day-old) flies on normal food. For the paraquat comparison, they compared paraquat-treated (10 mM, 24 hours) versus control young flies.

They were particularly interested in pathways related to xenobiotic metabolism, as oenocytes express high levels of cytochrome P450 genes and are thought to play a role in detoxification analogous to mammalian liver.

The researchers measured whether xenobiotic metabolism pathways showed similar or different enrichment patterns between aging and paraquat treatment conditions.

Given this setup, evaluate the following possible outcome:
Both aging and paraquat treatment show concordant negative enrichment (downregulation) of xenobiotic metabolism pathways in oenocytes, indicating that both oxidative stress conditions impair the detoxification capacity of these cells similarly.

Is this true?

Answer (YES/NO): NO